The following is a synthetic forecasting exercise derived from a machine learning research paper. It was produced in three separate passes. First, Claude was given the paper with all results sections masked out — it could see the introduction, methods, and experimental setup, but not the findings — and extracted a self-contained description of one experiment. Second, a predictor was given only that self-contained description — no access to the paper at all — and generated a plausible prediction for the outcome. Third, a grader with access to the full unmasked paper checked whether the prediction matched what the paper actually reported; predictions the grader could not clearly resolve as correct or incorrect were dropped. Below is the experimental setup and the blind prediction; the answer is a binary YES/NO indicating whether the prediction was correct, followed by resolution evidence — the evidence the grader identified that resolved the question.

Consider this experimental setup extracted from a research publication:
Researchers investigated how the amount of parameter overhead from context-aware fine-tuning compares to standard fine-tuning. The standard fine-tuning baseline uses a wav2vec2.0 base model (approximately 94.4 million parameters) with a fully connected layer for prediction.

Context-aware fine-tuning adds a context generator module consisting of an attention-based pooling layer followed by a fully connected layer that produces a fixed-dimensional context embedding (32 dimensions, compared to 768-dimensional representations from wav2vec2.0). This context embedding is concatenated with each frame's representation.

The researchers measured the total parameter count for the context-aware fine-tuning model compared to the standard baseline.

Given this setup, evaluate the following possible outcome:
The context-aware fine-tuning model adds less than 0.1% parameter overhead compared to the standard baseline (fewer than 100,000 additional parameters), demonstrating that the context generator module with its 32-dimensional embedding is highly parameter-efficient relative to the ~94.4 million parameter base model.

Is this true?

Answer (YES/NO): YES